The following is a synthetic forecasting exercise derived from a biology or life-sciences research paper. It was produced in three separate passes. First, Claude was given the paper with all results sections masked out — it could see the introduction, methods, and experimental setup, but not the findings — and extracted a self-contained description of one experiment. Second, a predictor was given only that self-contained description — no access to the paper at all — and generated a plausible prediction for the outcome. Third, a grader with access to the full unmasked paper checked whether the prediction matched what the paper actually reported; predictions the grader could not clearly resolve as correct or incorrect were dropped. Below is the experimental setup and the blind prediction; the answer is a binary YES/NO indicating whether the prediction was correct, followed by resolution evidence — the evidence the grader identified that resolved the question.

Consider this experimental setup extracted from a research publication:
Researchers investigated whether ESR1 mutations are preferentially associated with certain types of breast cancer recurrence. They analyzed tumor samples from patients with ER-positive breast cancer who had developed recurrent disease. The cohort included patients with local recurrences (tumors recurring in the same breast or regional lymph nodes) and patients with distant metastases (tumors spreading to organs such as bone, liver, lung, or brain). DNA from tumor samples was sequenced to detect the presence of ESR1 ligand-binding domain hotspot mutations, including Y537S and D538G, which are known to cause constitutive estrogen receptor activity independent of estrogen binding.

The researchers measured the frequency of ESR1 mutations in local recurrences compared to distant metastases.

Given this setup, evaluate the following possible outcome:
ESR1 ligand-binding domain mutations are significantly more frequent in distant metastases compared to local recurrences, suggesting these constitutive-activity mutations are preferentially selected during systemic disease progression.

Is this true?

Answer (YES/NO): YES